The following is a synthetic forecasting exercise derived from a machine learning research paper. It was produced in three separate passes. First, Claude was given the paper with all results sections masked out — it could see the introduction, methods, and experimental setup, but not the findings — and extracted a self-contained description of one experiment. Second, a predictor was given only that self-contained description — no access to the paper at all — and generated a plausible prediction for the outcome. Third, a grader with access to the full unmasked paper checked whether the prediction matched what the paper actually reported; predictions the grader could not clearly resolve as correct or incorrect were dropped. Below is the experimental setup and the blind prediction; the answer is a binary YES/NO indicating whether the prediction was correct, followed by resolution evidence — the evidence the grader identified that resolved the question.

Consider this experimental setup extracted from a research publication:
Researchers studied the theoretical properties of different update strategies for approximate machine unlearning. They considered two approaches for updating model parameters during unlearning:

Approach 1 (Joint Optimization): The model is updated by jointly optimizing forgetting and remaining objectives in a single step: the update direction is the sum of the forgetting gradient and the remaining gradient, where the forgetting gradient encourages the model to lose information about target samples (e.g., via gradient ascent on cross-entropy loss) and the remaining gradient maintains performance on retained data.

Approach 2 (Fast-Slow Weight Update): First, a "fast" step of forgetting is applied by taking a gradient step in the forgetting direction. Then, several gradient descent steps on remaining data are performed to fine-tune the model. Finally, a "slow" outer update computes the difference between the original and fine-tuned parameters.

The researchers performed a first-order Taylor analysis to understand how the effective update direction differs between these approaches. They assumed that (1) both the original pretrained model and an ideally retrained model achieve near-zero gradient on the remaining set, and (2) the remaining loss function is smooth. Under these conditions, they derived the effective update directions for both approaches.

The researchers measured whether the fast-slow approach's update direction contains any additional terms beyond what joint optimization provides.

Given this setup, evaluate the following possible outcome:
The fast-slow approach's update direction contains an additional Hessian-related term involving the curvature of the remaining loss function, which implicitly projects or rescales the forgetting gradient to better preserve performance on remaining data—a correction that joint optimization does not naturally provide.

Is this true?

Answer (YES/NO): YES